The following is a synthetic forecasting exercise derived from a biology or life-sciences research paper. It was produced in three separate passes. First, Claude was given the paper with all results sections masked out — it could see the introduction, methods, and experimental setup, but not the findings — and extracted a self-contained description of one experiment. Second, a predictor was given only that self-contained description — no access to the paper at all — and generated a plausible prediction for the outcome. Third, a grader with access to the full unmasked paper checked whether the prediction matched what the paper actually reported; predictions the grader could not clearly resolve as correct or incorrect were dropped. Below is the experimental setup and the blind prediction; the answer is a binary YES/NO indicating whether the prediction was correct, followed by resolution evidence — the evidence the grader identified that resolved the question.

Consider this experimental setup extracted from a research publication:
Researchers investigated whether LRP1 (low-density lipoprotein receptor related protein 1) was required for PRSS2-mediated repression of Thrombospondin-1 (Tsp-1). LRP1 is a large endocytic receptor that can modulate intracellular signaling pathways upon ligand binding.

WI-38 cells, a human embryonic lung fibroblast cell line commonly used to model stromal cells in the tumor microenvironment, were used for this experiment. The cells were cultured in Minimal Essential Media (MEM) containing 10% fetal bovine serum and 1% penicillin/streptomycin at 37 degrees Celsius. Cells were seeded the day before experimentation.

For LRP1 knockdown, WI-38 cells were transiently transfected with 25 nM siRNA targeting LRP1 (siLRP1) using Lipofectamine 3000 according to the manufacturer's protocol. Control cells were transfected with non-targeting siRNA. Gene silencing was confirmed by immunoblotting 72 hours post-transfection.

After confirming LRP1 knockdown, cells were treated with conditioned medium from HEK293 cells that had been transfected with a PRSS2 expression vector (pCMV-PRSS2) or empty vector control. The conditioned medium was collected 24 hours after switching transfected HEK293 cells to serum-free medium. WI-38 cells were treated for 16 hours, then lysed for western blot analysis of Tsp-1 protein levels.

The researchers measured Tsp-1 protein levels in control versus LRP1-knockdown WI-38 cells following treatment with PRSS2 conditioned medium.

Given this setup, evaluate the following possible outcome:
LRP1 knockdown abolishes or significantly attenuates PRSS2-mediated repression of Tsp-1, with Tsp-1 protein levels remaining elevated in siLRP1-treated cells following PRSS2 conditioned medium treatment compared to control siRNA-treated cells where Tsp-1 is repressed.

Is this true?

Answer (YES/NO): YES